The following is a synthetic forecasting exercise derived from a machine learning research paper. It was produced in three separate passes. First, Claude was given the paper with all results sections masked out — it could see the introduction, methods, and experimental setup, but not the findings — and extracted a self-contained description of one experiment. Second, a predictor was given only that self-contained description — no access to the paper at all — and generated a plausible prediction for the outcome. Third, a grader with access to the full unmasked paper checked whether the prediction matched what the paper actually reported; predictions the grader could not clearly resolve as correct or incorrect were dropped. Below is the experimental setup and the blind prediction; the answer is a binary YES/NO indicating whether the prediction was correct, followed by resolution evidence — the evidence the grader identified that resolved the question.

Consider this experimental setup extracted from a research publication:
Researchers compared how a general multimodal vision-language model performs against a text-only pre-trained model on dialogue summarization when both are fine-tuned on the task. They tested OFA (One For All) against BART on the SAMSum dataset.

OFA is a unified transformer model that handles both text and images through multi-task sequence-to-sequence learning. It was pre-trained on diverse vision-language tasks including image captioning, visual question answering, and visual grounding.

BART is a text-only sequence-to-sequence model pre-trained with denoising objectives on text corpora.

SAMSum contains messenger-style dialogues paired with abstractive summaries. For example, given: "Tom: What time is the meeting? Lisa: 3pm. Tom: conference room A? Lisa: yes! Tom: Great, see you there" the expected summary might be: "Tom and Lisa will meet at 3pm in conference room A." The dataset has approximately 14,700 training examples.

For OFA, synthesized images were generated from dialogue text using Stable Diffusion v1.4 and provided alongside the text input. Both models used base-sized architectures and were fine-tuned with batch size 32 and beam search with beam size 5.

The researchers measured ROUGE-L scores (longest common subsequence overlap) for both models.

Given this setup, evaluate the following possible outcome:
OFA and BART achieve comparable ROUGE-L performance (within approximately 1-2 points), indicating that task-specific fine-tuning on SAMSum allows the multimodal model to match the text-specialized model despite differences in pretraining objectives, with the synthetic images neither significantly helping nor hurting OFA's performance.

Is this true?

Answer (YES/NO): NO